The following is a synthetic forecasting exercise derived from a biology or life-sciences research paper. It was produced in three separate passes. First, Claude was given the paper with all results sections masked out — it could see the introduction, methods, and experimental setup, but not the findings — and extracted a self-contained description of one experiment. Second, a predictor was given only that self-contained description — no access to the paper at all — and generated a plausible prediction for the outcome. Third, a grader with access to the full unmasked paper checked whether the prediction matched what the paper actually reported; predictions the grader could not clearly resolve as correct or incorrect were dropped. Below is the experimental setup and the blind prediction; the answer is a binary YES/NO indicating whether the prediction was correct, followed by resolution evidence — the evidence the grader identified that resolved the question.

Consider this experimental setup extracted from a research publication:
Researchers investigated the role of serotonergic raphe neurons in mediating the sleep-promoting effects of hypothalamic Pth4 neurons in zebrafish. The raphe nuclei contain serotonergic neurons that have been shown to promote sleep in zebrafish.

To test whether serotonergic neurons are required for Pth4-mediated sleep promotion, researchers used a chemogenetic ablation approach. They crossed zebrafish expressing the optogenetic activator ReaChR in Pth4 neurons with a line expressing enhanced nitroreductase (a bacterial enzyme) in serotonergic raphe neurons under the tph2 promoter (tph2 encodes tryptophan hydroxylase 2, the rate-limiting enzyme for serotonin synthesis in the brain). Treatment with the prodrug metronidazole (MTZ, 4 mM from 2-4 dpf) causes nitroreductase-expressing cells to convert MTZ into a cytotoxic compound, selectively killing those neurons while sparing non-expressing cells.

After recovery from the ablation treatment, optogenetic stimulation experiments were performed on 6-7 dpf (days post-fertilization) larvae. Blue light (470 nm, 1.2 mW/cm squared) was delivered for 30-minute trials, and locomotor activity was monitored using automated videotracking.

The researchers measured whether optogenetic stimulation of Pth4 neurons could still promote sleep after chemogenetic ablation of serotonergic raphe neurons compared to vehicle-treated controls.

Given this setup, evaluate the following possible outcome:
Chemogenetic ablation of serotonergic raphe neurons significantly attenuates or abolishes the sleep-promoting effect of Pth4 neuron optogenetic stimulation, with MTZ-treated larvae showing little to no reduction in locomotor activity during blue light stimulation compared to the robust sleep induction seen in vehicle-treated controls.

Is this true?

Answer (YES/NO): YES